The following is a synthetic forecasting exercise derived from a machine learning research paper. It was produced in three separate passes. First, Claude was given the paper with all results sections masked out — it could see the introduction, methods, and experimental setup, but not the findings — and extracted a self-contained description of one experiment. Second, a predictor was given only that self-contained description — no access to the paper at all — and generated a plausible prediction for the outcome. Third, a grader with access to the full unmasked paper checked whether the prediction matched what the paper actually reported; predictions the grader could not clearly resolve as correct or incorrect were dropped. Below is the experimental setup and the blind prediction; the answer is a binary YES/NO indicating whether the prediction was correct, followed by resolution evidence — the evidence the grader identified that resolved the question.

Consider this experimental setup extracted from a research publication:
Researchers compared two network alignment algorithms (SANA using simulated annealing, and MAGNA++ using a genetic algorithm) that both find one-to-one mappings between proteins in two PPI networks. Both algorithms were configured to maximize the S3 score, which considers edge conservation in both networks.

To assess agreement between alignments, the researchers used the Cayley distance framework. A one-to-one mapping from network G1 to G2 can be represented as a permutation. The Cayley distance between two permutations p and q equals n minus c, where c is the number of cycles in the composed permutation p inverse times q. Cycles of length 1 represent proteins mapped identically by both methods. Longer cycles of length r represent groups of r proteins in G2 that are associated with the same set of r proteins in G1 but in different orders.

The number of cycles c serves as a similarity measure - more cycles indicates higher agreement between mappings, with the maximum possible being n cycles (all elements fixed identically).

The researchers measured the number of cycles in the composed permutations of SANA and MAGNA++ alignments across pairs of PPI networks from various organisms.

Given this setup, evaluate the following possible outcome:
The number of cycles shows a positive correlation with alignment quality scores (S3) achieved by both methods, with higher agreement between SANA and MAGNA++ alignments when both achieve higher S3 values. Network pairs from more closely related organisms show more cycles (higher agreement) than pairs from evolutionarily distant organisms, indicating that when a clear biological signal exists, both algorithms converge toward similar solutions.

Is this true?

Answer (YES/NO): NO